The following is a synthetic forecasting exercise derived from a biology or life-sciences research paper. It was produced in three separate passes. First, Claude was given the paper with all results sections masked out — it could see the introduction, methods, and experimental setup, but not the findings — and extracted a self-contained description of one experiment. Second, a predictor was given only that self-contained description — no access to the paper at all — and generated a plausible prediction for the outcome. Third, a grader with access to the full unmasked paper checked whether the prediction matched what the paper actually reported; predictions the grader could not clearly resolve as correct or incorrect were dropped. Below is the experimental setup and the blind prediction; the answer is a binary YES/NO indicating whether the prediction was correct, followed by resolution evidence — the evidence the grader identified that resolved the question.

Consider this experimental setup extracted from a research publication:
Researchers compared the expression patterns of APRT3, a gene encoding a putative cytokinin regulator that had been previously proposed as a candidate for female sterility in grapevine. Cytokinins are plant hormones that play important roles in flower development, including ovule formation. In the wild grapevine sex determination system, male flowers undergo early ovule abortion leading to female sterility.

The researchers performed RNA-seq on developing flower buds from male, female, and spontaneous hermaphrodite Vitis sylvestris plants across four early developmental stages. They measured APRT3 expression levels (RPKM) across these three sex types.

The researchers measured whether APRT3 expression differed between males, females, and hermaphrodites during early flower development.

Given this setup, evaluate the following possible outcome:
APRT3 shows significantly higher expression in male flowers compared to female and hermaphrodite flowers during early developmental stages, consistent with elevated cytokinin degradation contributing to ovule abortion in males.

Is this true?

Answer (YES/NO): YES